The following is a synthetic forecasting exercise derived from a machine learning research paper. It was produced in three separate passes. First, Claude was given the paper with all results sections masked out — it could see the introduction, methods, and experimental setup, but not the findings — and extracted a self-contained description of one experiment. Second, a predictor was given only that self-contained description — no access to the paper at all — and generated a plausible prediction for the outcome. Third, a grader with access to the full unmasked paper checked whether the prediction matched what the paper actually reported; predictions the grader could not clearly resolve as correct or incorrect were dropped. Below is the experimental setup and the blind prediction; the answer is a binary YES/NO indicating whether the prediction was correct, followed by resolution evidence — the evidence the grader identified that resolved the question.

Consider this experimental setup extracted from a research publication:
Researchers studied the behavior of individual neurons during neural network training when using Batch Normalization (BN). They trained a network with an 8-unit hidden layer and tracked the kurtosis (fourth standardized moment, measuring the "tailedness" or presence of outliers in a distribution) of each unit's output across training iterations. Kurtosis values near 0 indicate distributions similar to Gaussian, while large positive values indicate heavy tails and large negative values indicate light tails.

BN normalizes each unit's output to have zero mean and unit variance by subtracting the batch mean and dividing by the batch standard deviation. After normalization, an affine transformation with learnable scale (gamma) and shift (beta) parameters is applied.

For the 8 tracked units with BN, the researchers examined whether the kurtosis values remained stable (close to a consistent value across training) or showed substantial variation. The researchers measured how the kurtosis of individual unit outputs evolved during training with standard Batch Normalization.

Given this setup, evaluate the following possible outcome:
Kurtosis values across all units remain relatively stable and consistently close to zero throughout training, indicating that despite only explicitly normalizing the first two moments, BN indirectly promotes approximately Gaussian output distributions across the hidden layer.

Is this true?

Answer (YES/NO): NO